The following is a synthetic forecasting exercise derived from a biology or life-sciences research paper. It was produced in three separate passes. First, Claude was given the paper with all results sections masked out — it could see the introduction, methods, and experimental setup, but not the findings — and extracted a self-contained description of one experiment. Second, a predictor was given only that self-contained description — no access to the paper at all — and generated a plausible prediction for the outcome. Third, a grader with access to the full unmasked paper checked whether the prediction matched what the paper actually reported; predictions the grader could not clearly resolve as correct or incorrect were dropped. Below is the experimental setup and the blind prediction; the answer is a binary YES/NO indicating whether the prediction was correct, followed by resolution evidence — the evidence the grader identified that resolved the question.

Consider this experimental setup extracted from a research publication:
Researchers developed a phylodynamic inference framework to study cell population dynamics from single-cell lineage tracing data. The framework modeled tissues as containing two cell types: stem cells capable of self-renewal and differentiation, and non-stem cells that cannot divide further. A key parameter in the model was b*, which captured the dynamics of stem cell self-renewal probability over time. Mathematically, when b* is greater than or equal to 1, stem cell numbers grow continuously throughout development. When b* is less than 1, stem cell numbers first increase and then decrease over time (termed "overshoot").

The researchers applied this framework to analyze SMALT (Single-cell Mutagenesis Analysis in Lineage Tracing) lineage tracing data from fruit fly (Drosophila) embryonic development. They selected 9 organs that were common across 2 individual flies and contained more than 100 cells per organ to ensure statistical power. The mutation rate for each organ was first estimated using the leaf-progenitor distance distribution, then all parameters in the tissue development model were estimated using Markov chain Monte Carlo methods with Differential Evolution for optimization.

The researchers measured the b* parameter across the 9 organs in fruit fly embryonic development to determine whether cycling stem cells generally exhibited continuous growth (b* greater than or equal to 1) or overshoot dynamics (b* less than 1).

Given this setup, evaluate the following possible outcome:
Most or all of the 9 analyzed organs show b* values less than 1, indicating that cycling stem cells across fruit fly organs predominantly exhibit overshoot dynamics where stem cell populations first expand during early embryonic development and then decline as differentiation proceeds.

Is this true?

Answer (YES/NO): YES